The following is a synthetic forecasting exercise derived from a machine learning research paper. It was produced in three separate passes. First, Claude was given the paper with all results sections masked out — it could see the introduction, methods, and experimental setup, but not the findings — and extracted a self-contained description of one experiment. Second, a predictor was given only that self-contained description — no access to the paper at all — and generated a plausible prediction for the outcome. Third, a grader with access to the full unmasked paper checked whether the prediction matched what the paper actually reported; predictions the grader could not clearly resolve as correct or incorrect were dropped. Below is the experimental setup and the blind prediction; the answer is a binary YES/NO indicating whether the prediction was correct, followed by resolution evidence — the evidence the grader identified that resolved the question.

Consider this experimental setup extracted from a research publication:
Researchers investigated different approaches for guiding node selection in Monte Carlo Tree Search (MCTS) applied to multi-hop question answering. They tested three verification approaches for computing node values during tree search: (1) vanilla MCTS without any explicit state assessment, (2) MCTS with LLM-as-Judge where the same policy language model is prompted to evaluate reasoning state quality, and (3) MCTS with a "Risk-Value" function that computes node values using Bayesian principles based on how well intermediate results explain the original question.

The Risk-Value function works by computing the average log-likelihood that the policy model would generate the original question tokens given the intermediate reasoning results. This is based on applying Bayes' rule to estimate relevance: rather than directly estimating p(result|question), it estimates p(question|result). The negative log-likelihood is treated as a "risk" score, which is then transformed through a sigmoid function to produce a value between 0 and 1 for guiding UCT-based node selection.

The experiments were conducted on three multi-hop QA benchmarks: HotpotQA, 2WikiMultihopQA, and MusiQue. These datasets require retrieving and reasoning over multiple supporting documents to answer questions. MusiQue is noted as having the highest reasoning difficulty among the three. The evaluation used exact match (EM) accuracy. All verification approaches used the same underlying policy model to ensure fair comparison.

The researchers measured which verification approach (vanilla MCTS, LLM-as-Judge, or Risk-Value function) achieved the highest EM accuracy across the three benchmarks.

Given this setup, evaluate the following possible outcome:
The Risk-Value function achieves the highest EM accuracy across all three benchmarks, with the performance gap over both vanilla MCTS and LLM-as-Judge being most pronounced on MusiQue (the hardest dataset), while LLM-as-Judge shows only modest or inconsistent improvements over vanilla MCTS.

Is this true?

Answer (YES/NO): YES